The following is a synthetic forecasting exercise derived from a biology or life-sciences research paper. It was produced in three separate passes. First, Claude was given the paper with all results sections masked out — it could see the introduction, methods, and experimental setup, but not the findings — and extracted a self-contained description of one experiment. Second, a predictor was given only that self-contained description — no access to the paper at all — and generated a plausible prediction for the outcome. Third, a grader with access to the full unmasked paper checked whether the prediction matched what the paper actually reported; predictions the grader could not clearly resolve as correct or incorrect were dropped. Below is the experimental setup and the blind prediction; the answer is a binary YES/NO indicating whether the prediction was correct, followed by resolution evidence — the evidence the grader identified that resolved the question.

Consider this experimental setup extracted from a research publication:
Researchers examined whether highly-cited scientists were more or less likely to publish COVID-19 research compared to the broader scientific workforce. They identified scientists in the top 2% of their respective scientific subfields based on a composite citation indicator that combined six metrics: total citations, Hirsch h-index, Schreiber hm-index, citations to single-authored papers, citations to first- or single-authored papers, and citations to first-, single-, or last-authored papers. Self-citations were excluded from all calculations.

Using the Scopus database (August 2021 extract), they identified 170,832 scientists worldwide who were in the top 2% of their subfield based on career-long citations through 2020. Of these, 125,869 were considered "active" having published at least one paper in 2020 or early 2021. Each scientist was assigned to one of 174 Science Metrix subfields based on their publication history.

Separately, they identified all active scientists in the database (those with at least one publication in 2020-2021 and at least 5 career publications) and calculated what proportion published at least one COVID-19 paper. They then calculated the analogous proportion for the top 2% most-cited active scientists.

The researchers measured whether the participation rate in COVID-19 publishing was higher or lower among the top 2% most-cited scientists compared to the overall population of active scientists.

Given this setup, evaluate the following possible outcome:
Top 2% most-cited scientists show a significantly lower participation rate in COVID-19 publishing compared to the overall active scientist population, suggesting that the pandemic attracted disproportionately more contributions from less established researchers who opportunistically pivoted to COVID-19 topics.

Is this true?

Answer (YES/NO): NO